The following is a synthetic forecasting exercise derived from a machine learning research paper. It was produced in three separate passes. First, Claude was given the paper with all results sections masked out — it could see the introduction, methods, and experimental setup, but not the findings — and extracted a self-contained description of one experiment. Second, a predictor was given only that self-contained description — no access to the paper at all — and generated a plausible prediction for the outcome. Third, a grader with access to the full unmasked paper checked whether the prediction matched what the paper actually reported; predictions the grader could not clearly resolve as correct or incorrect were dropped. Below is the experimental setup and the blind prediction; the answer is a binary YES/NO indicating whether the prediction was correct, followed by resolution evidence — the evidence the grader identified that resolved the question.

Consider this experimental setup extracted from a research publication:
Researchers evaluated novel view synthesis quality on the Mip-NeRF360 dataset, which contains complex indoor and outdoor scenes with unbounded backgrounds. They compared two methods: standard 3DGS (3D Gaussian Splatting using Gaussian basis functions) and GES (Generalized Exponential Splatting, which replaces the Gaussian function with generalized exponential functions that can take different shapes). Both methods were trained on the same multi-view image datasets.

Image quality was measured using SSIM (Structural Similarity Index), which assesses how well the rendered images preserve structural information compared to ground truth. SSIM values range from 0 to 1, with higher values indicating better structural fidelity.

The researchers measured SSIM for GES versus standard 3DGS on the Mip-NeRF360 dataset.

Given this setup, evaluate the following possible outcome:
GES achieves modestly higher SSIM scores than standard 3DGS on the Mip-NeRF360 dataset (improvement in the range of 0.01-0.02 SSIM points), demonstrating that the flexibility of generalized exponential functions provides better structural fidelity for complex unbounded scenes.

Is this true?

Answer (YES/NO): YES